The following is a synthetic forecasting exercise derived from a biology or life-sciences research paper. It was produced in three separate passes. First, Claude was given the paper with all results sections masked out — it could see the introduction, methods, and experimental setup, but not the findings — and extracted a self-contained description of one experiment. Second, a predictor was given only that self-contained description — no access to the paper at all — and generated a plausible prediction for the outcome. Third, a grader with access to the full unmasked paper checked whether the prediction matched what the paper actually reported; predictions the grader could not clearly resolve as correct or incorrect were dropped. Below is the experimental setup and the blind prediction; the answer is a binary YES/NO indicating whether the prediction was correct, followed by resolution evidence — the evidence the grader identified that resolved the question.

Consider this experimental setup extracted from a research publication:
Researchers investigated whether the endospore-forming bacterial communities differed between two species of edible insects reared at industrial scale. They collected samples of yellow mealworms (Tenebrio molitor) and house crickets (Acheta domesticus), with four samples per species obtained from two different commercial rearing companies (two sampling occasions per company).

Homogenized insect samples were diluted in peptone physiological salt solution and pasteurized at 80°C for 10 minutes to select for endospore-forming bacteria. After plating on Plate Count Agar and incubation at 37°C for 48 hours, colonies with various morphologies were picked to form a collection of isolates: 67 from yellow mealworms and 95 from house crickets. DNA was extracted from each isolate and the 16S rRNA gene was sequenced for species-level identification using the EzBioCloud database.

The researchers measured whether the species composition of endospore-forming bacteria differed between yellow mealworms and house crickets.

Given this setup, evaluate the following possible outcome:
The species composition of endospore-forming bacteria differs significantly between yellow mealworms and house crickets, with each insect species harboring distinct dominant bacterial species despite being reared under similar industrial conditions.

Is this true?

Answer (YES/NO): NO